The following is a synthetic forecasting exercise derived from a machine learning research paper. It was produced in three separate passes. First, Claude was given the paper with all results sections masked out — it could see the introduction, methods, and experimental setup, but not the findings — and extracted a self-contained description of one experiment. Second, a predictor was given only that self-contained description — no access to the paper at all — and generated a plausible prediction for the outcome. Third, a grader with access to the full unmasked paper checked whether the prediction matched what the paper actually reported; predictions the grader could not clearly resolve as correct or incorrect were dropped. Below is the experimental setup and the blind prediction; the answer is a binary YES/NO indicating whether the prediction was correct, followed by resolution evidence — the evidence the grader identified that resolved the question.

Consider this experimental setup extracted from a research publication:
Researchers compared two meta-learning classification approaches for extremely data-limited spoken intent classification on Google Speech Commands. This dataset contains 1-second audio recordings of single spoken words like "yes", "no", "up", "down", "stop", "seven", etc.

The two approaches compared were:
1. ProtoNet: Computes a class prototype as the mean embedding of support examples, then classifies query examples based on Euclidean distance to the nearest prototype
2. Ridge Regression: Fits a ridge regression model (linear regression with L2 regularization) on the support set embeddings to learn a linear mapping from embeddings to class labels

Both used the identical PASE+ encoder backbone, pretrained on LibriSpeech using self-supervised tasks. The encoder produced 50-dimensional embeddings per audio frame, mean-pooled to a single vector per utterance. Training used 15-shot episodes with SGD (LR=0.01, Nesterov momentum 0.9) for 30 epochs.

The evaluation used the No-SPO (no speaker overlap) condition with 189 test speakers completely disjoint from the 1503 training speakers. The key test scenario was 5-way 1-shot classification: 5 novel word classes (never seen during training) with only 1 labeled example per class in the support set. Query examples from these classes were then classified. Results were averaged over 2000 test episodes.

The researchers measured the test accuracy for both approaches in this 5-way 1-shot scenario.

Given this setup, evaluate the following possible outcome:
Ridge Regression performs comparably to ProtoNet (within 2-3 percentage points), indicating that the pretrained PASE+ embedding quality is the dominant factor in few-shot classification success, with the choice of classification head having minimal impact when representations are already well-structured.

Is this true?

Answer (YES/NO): NO